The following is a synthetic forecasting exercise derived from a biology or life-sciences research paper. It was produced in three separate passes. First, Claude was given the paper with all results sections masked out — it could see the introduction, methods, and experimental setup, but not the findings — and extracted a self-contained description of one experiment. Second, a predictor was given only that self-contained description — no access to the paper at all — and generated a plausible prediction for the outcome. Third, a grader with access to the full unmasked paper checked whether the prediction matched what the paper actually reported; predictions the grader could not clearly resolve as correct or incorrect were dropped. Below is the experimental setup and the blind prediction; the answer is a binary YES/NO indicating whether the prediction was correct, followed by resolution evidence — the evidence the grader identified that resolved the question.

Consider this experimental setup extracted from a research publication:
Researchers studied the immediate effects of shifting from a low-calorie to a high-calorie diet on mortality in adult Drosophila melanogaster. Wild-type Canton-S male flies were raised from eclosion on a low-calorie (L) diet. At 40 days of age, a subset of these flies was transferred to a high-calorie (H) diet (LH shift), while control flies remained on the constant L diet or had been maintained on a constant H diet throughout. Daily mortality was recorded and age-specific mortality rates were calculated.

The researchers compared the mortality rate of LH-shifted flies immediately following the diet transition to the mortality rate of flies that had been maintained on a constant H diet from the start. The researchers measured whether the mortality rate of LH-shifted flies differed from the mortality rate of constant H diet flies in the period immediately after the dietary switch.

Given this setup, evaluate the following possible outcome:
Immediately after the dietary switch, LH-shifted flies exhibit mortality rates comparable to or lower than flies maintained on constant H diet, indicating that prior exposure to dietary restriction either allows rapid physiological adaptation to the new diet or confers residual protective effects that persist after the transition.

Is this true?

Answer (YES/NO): NO